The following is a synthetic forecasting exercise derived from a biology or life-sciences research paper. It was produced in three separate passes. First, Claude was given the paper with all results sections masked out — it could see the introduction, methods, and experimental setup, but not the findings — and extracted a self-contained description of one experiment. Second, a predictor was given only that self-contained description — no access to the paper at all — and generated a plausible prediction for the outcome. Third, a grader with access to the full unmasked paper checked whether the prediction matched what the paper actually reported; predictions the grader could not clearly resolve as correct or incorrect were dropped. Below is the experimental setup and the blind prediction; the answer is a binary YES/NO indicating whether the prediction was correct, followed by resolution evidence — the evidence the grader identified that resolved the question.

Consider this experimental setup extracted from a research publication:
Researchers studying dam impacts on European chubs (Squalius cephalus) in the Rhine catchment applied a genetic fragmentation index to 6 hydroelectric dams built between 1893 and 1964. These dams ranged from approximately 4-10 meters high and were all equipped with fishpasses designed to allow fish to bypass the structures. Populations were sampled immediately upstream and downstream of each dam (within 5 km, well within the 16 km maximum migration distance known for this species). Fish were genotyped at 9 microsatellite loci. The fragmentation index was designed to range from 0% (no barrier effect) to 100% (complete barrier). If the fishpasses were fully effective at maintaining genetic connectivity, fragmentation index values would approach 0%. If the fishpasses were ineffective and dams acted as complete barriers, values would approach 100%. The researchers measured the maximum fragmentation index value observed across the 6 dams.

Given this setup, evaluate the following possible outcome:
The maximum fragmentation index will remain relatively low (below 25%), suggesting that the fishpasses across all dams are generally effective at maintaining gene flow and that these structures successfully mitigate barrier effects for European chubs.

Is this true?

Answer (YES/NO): NO